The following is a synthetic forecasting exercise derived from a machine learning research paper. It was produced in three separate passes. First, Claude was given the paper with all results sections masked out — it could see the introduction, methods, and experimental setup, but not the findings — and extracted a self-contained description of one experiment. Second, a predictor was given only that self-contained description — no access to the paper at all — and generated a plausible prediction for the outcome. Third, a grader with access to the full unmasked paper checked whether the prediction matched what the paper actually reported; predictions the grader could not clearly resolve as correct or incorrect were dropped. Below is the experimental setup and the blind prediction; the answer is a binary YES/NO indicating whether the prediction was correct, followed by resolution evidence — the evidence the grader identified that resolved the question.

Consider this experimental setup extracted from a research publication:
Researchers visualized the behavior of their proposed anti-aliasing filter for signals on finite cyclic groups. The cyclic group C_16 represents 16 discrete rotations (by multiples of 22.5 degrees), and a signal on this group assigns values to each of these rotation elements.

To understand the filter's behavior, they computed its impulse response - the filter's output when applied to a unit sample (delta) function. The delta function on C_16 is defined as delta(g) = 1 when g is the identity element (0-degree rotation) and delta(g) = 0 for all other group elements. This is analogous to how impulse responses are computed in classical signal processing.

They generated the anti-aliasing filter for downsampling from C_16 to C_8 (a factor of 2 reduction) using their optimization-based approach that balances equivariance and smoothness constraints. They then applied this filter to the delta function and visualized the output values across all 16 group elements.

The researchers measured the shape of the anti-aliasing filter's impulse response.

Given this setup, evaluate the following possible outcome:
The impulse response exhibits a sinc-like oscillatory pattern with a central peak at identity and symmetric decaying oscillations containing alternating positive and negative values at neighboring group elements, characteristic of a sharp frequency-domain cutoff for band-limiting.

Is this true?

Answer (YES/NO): YES